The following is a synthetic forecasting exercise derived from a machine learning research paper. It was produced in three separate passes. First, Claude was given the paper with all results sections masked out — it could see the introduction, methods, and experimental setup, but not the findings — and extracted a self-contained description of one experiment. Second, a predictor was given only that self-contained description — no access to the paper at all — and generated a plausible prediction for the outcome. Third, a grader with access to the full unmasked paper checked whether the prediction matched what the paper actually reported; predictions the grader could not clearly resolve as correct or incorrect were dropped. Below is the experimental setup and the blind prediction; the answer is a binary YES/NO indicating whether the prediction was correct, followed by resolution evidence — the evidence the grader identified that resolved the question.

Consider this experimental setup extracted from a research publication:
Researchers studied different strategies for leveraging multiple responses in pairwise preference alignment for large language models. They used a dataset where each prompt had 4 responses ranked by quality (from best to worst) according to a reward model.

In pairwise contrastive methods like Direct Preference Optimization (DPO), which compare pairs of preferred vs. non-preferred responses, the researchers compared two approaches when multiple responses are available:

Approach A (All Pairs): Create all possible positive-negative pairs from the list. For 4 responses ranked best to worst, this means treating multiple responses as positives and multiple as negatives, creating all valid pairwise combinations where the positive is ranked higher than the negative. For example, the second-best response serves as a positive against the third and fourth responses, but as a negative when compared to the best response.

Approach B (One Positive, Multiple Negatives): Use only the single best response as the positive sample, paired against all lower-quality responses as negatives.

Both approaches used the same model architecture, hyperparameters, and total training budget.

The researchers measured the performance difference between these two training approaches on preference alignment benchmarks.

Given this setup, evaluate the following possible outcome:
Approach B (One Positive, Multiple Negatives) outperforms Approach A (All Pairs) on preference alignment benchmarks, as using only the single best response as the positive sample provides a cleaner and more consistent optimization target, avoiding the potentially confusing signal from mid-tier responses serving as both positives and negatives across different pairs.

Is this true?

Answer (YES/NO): NO